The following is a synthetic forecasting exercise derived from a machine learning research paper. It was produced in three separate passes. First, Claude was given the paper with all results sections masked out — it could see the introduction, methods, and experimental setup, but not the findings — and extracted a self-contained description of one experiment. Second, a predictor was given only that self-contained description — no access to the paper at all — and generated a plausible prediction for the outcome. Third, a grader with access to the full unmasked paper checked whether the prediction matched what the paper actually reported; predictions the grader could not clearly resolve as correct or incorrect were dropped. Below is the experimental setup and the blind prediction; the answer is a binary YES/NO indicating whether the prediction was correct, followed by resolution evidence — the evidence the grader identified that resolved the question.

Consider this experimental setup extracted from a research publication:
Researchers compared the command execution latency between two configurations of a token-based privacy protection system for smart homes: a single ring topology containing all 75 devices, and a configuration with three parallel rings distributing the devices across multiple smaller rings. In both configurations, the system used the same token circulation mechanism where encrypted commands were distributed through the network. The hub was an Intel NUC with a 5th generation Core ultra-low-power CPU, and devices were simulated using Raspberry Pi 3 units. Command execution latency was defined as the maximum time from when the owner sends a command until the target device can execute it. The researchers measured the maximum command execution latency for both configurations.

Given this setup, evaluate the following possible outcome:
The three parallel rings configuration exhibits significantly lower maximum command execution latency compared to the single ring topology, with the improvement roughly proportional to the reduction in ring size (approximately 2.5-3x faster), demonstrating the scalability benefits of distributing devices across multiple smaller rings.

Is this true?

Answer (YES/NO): YES